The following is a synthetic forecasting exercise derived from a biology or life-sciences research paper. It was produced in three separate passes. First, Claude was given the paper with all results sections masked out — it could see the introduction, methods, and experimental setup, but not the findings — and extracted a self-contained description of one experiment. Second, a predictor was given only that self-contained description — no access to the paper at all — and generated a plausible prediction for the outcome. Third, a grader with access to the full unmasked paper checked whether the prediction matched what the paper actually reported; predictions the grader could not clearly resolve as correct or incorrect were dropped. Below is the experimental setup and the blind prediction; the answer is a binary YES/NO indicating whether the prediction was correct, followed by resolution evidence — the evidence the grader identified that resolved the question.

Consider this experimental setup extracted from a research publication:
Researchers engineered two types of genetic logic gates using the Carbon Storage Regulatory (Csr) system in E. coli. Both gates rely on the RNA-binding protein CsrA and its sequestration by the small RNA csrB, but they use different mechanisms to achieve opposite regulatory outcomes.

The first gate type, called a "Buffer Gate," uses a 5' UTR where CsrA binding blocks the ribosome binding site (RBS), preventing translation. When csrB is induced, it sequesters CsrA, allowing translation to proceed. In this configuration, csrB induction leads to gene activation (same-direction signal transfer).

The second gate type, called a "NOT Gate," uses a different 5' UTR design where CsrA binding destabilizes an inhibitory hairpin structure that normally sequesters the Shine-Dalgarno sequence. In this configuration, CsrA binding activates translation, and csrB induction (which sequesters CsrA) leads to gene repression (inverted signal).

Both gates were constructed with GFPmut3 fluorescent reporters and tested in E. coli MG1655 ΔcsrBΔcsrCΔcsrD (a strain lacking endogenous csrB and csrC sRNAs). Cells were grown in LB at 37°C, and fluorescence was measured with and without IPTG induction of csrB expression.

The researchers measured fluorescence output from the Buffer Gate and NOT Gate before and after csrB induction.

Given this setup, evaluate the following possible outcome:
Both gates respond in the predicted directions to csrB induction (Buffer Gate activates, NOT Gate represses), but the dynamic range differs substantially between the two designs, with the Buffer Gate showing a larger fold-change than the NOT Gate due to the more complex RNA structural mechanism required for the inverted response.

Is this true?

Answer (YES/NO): YES